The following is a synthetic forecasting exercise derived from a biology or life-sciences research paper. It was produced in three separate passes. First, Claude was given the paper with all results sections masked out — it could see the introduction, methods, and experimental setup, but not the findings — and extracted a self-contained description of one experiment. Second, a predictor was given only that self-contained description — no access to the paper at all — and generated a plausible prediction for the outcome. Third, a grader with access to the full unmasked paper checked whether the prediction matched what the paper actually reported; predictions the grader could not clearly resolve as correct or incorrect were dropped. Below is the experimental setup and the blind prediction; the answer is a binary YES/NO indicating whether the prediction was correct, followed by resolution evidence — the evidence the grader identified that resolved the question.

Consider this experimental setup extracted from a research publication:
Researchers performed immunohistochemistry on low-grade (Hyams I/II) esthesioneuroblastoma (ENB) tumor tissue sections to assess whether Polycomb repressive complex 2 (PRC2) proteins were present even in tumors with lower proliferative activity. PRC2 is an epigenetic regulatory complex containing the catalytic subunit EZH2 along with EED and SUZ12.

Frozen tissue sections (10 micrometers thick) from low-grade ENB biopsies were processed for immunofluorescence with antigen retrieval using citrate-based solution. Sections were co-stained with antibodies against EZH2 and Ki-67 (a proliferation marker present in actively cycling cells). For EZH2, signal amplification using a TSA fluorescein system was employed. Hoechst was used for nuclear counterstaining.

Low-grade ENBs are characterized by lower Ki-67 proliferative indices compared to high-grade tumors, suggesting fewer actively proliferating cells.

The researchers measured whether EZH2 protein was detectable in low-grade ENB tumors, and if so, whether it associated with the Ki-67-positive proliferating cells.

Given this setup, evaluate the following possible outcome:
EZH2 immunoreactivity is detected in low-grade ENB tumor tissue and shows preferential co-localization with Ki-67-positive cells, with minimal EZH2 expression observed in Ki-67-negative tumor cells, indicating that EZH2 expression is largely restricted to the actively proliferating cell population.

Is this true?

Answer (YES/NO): YES